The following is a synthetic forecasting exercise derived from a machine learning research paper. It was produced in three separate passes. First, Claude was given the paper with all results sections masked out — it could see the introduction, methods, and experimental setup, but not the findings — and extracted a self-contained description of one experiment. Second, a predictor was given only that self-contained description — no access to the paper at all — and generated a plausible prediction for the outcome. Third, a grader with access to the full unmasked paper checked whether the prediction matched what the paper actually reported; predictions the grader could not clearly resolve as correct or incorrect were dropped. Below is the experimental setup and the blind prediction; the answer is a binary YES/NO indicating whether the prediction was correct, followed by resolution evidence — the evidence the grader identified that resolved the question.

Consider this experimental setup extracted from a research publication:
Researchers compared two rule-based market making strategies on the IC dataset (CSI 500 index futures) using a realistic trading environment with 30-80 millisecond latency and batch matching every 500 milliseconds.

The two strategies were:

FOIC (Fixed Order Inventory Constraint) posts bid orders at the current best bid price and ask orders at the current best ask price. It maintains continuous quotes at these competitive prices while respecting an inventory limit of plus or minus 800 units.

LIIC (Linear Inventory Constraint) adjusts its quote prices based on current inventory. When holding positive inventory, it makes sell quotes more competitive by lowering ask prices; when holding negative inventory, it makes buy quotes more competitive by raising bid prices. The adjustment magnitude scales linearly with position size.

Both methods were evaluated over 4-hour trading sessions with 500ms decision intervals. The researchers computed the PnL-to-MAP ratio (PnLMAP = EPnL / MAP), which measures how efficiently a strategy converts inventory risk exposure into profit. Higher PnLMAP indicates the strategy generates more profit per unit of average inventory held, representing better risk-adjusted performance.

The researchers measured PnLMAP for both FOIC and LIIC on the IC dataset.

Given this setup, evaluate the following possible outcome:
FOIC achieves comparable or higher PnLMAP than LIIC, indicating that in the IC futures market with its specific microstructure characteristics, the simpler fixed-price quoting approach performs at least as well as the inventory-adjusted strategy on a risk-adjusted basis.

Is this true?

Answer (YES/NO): YES